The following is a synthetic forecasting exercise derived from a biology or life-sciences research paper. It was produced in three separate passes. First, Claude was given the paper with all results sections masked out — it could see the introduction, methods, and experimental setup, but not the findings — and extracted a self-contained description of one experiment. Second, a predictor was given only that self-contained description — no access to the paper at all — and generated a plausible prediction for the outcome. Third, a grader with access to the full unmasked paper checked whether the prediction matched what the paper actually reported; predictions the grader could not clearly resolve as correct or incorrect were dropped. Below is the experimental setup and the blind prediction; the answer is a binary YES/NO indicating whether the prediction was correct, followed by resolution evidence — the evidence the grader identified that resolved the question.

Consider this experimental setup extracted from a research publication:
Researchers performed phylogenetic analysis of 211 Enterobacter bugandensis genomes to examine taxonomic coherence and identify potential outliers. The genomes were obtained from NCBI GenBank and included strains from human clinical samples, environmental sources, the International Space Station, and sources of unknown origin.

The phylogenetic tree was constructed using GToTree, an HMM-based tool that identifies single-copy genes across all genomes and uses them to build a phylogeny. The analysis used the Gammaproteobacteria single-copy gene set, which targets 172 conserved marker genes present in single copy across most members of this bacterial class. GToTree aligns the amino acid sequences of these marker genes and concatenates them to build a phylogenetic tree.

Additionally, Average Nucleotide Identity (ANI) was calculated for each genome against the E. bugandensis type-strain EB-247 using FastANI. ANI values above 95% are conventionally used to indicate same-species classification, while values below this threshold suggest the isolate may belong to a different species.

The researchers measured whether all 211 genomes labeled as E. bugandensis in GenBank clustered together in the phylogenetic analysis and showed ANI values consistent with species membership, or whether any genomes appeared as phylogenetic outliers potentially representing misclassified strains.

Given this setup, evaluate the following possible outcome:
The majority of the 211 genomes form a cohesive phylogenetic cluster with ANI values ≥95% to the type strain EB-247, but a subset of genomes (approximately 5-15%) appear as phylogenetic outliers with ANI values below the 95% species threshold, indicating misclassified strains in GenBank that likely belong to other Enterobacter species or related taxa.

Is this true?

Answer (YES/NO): NO